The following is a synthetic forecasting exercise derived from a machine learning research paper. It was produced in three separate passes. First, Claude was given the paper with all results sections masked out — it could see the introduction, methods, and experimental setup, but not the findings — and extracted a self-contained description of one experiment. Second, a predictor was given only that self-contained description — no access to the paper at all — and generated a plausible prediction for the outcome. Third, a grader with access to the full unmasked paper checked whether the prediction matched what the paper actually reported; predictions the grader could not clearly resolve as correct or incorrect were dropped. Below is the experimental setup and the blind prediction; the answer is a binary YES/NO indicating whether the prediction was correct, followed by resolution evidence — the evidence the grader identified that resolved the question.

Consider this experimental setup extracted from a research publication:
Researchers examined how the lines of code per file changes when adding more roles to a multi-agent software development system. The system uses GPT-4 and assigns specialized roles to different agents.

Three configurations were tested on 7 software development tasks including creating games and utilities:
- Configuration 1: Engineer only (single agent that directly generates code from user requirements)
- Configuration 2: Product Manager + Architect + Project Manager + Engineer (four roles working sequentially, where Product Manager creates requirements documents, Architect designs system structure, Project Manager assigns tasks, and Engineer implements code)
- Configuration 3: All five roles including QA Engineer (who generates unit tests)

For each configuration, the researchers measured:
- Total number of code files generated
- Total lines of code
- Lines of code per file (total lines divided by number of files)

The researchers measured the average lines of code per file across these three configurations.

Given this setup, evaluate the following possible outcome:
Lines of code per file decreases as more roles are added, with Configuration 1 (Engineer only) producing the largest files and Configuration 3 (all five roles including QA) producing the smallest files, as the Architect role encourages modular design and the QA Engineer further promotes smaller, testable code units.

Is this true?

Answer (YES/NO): NO